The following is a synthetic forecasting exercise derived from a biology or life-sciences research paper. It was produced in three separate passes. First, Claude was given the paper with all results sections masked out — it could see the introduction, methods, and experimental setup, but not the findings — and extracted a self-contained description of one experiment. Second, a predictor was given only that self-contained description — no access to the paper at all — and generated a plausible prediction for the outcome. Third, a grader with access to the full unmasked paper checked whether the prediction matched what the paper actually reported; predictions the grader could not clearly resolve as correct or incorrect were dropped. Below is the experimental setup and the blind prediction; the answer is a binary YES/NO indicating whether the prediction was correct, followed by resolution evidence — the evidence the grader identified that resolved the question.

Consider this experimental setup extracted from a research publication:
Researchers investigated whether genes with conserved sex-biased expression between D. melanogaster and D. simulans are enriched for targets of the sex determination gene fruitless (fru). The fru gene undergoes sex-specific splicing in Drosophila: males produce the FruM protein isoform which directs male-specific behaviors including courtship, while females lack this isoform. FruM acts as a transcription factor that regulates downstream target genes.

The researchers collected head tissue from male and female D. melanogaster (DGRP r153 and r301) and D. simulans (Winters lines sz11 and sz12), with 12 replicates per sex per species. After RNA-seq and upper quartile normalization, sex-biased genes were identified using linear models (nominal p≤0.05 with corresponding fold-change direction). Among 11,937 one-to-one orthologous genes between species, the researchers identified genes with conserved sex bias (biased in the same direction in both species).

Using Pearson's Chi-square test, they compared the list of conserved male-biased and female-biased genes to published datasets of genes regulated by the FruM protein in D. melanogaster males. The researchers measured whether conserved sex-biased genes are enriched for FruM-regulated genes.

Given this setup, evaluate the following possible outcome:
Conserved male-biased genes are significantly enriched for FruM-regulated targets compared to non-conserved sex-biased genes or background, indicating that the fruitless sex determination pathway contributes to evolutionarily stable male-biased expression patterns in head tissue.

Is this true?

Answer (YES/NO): YES